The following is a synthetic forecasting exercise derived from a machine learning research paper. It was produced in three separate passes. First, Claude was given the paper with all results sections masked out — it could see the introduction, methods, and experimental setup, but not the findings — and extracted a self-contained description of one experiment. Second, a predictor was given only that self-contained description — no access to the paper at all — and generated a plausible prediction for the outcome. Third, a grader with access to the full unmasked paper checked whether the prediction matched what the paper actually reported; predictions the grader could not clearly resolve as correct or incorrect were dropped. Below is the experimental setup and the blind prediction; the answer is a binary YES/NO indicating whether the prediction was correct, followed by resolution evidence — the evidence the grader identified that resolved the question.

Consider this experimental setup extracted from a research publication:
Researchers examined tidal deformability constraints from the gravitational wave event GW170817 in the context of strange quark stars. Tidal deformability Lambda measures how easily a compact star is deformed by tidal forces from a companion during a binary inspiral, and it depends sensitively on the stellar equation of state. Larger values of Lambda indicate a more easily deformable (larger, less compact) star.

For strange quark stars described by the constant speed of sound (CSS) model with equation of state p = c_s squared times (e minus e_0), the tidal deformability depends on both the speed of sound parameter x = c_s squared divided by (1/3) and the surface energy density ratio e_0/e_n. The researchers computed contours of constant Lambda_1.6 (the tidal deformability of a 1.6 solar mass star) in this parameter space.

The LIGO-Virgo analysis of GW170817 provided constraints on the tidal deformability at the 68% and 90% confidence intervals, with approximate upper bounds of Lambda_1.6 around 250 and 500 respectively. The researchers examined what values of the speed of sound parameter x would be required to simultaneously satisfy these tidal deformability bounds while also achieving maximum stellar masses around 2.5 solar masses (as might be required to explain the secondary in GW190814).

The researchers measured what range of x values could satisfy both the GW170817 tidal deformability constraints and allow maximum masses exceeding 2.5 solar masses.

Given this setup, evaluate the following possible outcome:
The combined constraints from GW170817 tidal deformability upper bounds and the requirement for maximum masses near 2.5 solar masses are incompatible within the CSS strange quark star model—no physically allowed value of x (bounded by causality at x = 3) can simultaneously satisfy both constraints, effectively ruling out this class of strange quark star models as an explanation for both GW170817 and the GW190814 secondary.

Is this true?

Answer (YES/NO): NO